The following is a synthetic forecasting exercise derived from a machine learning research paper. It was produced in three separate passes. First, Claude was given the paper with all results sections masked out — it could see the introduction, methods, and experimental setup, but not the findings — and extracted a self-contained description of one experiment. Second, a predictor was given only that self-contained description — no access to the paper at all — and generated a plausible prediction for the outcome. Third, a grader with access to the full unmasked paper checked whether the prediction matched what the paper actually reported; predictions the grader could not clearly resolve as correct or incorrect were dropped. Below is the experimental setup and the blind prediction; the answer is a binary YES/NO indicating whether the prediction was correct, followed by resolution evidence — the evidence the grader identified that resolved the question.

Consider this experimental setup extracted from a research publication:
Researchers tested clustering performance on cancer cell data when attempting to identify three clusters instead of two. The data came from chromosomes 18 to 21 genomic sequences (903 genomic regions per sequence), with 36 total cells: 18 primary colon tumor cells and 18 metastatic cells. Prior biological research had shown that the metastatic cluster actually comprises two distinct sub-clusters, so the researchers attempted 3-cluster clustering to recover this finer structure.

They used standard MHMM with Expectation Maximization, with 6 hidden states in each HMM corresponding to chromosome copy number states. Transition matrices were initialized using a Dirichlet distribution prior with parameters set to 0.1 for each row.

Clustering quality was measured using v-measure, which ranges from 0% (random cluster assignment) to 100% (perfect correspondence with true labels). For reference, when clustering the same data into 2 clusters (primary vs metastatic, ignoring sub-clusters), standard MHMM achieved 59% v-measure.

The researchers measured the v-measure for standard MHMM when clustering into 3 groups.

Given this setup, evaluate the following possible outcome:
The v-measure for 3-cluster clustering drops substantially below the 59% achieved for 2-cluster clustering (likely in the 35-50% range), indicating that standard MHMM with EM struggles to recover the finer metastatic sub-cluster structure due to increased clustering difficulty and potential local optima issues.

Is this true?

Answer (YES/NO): NO